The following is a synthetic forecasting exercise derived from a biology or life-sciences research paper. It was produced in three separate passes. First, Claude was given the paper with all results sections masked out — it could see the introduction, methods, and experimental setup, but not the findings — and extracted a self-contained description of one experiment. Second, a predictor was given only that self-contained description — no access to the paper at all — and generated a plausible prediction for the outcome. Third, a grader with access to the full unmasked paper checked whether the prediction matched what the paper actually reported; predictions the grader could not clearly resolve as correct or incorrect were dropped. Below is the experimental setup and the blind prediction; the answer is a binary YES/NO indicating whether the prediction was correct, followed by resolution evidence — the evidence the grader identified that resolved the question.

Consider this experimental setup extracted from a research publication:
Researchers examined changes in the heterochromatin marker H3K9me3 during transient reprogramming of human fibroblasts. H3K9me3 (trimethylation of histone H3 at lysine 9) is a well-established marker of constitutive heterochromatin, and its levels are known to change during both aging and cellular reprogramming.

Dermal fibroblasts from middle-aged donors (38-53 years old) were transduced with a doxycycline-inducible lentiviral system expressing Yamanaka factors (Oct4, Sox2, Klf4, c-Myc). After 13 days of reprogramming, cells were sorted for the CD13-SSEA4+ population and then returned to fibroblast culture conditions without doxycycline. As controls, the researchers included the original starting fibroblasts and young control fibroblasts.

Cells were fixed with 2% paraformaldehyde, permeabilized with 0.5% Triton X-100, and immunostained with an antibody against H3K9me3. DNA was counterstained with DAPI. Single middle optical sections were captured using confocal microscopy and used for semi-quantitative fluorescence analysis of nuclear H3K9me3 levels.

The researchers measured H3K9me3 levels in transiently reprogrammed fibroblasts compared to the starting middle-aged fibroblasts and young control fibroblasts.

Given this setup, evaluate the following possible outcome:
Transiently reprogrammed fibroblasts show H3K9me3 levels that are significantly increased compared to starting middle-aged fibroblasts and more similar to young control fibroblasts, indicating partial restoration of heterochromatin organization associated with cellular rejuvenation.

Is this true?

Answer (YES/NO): YES